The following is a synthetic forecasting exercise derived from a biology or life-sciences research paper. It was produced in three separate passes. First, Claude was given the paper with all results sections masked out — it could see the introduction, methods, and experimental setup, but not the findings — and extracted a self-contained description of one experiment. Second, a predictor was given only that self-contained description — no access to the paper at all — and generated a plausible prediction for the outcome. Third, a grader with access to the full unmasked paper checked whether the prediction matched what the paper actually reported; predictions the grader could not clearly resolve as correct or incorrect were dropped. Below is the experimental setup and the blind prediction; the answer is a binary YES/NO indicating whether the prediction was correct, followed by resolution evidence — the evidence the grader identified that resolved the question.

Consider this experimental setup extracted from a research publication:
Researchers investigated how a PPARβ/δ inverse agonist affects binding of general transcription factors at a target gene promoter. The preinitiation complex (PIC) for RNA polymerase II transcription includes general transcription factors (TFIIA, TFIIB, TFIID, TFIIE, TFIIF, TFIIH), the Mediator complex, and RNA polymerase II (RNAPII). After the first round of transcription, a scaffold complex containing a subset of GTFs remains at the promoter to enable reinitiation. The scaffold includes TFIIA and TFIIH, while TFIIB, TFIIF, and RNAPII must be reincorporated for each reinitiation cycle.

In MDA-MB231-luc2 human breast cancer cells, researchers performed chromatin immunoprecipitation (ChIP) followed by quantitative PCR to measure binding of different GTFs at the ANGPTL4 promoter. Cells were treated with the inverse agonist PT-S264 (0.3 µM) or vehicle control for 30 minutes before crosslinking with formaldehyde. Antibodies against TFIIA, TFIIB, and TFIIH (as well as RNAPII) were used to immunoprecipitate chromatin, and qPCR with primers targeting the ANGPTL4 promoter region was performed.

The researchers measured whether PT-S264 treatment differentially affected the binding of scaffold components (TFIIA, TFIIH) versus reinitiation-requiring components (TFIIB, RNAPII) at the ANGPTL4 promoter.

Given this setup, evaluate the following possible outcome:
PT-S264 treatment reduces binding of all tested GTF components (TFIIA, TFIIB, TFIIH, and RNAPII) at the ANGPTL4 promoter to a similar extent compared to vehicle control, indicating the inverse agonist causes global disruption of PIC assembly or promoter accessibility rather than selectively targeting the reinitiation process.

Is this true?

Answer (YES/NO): NO